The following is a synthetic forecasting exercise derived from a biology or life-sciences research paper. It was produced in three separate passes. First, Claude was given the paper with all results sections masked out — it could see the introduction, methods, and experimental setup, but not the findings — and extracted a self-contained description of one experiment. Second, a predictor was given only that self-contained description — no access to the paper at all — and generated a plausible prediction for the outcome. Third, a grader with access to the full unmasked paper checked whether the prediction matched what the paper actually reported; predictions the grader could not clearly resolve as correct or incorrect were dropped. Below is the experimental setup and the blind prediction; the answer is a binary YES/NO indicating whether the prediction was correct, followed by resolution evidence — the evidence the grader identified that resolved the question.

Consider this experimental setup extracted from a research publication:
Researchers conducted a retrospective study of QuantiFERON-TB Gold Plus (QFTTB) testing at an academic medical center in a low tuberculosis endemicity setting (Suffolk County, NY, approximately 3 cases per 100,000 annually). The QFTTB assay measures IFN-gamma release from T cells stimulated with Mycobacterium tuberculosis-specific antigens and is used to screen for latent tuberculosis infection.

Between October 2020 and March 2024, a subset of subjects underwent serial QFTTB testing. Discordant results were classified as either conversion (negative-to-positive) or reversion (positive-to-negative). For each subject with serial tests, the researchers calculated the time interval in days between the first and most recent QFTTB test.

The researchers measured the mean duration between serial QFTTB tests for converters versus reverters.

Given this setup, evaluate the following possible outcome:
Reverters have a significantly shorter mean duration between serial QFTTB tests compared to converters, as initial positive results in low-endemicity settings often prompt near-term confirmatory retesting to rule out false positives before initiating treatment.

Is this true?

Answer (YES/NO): YES